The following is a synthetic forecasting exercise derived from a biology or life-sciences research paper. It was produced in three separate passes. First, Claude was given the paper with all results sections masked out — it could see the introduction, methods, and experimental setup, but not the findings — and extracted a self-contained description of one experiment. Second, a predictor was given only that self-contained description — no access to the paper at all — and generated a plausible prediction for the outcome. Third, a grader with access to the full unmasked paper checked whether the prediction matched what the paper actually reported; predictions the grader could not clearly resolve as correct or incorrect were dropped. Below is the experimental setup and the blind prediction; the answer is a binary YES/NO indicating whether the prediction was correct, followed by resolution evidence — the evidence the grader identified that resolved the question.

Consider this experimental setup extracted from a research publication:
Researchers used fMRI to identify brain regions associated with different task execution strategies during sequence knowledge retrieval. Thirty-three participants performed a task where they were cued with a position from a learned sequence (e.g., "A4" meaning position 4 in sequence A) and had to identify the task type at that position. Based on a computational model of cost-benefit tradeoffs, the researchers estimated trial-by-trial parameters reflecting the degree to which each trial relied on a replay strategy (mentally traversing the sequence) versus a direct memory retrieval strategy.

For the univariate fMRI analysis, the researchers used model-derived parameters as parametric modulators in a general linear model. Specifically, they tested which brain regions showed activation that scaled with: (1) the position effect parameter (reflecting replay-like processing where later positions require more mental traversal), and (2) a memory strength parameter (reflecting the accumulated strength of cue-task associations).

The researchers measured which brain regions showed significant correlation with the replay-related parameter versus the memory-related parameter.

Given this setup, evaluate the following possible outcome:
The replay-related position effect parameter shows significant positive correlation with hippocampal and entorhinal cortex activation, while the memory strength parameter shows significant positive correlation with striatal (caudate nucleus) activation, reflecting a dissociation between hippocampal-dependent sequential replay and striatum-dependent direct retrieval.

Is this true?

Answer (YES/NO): NO